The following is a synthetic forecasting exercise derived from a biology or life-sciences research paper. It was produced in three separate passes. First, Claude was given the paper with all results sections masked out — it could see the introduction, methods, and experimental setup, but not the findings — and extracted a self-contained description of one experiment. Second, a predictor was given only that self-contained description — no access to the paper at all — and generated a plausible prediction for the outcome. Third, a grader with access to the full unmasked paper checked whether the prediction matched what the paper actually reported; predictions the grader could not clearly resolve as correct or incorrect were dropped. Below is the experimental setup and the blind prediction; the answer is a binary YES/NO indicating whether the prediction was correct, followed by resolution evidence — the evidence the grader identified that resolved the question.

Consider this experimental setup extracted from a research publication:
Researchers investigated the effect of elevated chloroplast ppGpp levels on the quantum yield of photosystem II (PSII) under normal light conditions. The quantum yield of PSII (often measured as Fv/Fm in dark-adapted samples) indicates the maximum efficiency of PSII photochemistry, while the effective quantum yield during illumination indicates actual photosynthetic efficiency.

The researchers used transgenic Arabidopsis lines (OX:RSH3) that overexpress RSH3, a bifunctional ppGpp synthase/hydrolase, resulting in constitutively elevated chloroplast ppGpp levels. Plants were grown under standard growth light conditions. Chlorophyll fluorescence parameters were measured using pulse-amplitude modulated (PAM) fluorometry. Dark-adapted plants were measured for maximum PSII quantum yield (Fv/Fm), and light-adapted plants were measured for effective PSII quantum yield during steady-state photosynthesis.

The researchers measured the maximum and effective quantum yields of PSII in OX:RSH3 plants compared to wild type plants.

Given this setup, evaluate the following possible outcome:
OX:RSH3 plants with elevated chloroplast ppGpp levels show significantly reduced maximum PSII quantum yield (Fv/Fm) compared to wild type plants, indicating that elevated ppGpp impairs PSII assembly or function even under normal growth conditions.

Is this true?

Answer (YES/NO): NO